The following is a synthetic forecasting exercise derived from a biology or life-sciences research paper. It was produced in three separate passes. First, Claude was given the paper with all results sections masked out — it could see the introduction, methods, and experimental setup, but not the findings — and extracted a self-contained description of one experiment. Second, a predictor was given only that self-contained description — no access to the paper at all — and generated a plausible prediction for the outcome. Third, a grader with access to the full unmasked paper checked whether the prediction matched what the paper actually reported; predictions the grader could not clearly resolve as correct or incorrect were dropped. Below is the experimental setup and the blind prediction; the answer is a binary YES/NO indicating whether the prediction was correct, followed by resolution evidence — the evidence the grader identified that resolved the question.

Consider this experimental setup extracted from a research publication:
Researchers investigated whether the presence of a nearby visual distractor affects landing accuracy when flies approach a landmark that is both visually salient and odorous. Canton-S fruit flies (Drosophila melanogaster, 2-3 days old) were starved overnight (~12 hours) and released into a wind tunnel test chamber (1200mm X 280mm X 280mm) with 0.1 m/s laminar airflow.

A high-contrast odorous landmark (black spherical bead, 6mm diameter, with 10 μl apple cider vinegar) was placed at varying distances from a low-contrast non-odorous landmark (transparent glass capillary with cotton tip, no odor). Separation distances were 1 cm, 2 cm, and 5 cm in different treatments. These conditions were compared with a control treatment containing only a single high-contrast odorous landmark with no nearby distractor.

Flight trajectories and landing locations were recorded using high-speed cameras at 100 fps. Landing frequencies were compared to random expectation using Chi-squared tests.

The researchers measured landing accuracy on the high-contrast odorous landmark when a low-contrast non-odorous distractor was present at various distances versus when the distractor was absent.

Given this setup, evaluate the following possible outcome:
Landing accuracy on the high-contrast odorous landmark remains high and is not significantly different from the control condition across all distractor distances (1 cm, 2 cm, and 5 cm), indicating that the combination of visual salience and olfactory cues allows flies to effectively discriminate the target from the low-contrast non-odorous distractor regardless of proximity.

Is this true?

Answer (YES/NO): YES